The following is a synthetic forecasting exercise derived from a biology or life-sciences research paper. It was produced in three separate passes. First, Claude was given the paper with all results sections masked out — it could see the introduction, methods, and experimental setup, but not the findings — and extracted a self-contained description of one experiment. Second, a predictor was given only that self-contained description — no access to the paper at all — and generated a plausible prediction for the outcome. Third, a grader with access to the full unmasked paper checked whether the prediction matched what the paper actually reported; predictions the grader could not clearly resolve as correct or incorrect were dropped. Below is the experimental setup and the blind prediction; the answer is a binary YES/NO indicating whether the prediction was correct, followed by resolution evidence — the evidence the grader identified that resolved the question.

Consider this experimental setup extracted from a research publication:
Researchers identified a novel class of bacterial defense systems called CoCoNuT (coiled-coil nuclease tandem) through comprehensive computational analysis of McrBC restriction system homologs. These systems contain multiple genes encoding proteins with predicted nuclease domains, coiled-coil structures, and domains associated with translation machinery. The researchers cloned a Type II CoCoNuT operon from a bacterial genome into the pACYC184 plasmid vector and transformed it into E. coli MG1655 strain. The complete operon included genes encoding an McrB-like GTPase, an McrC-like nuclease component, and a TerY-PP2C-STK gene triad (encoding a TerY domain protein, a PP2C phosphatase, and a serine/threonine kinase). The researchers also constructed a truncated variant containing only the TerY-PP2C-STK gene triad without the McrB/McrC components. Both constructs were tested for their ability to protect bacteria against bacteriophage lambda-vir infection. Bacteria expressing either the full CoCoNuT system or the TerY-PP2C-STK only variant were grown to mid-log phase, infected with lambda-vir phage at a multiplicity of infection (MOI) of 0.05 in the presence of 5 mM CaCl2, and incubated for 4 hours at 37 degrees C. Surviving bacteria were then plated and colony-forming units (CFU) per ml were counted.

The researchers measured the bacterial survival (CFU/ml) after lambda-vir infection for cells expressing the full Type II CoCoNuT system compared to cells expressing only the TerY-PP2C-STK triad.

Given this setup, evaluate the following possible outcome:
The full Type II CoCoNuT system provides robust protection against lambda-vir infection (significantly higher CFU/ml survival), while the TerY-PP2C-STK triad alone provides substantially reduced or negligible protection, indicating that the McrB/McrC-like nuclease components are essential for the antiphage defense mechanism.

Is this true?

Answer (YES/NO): NO